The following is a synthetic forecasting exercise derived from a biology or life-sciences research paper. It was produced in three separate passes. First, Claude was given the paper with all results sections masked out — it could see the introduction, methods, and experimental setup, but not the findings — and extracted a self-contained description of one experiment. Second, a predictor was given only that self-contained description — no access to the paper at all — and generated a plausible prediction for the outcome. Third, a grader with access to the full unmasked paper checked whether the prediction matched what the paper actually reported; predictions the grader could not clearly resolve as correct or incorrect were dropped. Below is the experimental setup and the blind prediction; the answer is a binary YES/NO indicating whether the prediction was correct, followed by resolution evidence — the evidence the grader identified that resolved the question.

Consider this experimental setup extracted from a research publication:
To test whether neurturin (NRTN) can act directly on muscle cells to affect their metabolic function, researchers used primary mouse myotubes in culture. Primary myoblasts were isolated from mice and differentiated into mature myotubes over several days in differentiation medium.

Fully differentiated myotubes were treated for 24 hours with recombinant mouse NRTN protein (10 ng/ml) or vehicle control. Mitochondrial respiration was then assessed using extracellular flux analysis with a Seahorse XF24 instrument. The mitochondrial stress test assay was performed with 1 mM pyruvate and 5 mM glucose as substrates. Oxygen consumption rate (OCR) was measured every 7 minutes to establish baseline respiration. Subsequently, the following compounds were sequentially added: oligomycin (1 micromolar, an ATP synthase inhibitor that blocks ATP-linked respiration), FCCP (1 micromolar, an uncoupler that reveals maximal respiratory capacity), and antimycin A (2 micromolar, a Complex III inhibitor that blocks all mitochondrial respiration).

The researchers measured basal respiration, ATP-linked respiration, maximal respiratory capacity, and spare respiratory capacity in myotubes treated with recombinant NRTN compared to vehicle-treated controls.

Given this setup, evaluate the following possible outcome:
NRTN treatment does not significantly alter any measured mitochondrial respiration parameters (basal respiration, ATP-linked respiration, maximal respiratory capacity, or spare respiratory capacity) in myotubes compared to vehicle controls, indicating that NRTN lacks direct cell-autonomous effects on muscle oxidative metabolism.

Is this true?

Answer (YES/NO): NO